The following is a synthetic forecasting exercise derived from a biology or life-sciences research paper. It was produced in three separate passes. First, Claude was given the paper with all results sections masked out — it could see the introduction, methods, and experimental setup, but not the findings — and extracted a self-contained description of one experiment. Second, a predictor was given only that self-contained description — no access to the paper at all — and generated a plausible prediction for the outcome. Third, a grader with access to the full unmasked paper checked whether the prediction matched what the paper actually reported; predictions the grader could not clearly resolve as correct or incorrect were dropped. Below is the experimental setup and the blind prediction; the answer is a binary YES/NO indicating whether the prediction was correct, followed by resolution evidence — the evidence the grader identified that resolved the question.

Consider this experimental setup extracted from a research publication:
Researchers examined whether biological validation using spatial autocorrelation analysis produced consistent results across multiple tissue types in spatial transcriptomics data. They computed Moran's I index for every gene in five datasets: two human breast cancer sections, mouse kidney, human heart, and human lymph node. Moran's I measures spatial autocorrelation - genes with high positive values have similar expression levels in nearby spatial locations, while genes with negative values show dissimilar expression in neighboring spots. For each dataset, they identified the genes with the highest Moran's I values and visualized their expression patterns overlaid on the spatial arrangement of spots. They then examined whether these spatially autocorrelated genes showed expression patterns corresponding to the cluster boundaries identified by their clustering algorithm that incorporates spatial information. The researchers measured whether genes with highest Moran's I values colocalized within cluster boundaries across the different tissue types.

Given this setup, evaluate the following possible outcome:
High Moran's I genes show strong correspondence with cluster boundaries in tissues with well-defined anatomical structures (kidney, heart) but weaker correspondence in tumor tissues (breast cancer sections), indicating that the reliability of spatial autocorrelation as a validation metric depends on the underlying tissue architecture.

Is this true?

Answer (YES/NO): NO